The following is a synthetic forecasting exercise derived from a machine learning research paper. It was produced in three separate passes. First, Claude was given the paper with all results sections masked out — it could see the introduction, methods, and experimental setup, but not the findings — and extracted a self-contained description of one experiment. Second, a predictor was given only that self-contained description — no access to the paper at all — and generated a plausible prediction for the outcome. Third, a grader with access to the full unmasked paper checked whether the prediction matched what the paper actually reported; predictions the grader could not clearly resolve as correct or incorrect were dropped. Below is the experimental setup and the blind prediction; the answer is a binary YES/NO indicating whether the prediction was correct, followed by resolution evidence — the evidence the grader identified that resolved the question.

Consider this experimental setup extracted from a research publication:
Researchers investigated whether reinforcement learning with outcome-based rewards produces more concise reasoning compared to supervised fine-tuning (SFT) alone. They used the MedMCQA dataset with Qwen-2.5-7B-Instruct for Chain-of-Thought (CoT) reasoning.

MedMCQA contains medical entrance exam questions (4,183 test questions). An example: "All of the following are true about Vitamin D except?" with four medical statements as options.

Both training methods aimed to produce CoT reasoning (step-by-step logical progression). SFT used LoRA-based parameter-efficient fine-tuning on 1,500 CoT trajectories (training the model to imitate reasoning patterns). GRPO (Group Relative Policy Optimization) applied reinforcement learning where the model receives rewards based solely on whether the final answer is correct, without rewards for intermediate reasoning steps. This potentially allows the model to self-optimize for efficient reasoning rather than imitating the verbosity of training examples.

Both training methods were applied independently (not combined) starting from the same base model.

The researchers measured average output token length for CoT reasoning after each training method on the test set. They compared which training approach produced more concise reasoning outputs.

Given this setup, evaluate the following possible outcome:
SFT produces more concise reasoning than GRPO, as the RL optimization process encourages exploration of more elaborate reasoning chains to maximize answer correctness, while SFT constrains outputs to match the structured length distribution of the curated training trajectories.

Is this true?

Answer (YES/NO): NO